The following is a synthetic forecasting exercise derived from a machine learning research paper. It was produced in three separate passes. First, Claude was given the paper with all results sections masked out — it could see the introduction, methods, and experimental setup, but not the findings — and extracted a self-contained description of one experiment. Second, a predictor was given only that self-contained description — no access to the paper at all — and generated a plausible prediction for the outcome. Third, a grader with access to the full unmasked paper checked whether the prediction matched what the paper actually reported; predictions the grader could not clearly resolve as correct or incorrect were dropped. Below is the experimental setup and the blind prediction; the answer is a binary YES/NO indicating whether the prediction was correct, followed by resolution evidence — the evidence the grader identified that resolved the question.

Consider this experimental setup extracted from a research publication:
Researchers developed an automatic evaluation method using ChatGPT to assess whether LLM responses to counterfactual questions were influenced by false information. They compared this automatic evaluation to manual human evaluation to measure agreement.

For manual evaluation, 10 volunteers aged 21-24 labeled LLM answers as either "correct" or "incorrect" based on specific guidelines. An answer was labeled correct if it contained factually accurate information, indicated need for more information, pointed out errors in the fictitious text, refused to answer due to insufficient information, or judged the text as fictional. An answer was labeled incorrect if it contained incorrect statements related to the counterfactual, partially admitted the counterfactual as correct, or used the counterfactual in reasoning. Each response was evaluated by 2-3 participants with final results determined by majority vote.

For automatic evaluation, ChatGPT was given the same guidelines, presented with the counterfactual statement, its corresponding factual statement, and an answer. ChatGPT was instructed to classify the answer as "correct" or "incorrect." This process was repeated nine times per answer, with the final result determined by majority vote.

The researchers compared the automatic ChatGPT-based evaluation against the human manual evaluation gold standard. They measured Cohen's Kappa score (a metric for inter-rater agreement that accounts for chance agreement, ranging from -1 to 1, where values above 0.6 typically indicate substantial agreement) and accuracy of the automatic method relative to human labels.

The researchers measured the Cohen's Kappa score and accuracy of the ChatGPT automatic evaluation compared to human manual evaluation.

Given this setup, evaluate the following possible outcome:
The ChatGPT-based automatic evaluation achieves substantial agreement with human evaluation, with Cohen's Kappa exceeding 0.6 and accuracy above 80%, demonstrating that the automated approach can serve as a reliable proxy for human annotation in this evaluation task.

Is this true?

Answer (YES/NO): YES